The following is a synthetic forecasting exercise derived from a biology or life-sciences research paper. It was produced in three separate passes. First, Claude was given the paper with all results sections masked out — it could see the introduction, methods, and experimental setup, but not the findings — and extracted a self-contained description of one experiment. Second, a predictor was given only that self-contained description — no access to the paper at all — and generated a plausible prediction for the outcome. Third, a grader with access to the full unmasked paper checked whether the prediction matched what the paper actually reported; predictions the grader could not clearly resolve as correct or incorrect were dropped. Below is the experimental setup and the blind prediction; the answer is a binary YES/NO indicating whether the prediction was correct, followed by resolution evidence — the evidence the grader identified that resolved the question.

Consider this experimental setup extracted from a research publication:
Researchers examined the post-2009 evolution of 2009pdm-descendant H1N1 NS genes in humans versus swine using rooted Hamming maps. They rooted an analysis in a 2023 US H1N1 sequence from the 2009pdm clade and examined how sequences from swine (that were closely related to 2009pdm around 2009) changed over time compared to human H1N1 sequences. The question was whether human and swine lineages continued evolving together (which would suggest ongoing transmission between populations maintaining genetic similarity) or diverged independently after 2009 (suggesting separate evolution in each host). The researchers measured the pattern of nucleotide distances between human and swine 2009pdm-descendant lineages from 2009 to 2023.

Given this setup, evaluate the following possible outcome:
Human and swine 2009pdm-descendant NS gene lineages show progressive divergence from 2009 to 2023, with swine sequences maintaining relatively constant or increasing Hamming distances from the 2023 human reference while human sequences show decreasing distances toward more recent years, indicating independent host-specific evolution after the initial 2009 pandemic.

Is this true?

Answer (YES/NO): YES